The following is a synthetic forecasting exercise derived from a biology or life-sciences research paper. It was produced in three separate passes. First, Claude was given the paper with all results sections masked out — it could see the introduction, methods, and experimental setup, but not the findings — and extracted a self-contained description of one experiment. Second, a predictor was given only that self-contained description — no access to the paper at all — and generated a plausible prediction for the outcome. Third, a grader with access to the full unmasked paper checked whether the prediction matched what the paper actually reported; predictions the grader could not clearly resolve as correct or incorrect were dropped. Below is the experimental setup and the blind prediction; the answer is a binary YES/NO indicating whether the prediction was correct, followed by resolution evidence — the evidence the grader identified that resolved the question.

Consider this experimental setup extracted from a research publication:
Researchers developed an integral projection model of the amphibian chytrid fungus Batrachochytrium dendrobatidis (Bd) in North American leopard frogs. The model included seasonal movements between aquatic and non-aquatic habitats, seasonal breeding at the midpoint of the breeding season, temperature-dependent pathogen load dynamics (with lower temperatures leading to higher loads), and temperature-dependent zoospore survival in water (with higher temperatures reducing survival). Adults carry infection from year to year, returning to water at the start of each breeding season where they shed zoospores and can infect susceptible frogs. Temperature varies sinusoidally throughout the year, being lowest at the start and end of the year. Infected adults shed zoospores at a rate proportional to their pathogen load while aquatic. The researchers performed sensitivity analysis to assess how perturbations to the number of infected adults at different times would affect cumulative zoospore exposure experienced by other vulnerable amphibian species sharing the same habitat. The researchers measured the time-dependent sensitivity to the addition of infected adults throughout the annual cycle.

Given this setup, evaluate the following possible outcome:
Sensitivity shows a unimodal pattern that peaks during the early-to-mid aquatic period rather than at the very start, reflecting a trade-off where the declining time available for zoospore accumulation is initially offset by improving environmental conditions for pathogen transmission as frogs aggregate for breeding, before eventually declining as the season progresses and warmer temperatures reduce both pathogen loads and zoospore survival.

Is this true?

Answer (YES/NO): NO